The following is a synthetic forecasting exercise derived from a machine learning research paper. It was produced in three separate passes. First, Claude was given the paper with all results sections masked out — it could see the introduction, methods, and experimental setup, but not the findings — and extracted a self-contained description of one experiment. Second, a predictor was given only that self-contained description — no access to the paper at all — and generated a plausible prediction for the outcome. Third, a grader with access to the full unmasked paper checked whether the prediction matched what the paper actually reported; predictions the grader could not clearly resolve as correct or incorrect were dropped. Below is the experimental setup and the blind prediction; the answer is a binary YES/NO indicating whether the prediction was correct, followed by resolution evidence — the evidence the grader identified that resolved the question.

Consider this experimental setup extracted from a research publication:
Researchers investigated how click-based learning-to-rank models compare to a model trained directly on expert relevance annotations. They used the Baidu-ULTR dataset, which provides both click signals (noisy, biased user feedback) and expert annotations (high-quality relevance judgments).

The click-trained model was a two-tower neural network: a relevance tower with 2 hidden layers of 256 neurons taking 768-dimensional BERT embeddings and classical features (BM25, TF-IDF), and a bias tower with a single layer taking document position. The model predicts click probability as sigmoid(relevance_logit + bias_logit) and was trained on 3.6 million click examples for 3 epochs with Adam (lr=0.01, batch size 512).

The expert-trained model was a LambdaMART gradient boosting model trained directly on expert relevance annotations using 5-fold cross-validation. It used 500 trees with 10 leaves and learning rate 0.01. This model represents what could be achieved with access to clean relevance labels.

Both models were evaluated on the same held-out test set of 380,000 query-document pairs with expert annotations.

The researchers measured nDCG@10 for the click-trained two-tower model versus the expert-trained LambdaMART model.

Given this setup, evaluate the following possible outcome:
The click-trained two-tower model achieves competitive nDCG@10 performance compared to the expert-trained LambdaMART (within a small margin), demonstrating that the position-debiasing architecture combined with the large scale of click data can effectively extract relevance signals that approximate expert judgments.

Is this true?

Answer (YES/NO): NO